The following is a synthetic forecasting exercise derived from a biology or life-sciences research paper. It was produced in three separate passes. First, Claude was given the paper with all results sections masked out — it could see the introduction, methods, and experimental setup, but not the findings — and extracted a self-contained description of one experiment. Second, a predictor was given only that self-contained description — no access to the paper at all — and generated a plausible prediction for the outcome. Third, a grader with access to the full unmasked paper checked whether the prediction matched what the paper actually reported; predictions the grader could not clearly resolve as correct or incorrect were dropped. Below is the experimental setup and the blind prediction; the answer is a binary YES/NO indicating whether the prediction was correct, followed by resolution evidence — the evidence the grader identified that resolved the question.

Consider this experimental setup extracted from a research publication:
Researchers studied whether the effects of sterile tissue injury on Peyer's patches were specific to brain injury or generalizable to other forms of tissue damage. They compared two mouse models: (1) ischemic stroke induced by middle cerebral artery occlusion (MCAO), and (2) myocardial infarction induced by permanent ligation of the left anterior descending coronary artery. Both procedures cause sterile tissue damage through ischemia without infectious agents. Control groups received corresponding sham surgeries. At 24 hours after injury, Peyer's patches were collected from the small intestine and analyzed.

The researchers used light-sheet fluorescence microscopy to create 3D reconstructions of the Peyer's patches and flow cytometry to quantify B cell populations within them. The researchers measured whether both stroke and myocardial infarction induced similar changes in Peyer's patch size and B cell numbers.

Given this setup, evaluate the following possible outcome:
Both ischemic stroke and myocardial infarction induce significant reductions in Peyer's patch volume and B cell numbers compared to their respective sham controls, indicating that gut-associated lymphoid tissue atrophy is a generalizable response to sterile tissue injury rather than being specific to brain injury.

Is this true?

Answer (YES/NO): YES